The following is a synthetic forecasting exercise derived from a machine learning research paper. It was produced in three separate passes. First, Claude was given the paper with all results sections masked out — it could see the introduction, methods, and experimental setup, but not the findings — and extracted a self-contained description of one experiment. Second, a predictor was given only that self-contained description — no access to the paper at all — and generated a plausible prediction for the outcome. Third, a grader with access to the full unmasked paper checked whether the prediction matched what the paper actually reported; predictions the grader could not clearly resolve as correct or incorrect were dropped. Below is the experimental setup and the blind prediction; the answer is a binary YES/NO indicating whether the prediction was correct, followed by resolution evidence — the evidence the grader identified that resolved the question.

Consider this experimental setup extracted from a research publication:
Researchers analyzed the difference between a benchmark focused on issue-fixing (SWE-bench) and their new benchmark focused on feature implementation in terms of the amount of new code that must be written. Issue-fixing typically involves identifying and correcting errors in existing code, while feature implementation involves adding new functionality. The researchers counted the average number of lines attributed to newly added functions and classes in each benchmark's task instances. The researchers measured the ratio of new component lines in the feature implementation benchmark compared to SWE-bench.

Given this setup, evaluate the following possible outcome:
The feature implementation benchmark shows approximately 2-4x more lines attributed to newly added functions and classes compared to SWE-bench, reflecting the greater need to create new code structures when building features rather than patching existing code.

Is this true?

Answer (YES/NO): NO